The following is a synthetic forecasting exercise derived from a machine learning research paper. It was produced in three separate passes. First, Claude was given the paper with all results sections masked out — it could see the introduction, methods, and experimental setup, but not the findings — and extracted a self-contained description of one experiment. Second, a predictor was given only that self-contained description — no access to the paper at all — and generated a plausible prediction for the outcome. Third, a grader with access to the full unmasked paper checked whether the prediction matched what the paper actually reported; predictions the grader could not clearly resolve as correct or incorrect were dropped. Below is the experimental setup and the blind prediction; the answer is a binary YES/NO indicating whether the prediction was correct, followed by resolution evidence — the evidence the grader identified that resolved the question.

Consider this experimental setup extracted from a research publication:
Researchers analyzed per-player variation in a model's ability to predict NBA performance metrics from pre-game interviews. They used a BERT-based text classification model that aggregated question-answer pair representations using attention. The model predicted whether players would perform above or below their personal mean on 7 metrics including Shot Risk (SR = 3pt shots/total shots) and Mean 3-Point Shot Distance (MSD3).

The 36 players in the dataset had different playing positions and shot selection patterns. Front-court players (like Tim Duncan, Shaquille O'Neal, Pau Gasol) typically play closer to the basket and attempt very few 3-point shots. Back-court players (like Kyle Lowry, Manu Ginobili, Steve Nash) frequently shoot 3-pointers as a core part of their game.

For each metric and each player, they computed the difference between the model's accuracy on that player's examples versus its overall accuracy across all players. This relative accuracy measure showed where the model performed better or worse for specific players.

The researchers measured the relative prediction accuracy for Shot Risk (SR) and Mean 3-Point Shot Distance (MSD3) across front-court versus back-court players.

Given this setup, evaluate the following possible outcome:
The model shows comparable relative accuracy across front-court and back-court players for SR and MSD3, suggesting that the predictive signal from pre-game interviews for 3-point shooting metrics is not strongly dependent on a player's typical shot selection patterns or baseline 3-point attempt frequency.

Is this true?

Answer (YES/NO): NO